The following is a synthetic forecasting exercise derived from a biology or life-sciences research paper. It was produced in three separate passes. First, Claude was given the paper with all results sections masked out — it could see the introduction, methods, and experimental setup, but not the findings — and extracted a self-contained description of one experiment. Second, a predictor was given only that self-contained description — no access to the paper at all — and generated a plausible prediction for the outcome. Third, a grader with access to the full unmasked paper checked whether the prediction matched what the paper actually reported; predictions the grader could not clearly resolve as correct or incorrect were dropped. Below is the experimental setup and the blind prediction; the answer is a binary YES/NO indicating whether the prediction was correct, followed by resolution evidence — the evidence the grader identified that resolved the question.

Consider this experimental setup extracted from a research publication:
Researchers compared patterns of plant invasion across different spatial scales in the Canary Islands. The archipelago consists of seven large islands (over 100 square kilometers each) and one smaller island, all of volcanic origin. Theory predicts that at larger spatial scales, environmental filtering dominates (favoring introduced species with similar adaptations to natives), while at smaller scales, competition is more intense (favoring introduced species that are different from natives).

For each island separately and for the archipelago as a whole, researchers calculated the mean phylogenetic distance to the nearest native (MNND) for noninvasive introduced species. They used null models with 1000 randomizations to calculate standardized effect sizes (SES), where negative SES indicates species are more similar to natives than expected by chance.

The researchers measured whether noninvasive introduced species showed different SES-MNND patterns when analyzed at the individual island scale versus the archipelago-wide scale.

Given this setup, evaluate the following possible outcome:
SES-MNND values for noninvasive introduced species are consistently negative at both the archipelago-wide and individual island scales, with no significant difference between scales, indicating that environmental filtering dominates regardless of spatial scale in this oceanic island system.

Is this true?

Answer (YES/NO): NO